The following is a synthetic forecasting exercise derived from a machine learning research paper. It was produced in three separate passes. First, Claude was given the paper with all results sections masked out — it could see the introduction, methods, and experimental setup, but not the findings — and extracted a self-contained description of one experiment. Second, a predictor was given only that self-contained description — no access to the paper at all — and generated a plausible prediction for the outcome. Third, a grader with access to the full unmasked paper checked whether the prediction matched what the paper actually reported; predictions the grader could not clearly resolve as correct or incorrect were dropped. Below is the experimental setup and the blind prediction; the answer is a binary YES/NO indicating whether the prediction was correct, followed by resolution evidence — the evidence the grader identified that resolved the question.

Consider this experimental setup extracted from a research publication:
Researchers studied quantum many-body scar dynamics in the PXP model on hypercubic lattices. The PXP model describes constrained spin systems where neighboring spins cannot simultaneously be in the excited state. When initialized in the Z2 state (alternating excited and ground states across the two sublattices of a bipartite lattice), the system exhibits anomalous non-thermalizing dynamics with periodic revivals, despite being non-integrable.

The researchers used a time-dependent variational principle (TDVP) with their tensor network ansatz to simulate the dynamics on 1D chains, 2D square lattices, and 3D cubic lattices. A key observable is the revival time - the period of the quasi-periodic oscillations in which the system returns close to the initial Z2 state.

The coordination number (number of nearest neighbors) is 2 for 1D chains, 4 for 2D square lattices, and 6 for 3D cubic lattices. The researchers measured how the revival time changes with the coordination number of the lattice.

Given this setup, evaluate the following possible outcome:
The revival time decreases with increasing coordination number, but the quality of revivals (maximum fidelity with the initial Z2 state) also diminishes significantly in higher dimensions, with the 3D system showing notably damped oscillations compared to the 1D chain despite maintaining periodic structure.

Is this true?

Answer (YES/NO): NO